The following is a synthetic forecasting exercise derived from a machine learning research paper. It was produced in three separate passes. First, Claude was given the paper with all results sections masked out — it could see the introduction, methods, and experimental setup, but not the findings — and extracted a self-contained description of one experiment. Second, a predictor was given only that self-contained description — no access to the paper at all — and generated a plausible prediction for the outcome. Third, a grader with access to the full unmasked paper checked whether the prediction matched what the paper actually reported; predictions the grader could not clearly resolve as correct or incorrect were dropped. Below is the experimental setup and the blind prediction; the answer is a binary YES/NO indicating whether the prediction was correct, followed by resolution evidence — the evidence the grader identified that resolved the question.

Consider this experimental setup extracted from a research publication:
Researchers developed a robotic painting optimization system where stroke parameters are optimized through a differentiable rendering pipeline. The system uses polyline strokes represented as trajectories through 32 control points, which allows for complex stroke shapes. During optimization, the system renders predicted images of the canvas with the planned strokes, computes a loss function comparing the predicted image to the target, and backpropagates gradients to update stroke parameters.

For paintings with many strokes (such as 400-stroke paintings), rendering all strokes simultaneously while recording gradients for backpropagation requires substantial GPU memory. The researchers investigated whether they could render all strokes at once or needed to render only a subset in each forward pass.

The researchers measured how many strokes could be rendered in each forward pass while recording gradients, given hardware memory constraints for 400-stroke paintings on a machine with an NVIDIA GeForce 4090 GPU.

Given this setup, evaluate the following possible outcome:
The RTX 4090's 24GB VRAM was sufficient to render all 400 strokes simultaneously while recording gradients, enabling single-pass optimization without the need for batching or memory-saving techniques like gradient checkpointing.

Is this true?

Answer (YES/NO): NO